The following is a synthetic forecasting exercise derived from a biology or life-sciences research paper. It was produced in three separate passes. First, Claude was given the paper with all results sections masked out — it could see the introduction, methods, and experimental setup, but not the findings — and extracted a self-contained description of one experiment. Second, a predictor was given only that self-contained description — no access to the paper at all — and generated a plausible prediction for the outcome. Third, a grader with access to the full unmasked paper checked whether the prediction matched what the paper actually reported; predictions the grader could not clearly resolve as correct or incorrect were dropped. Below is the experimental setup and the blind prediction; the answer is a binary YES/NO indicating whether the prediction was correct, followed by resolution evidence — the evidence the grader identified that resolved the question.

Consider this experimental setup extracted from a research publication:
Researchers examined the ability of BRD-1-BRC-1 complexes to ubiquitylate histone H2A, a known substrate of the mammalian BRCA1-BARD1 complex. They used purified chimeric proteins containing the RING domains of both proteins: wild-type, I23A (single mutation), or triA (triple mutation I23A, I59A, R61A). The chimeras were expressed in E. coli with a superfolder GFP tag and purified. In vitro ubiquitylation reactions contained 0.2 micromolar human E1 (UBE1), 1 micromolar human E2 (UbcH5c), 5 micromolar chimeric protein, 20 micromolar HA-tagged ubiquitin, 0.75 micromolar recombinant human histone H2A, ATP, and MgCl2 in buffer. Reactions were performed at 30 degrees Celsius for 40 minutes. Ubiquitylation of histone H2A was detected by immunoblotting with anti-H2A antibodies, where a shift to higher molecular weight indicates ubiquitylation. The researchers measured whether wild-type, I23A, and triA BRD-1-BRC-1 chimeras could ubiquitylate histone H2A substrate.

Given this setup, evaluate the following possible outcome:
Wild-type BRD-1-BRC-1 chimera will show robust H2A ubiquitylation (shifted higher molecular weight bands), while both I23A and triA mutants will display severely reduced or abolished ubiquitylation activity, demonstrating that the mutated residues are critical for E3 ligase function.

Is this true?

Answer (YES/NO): YES